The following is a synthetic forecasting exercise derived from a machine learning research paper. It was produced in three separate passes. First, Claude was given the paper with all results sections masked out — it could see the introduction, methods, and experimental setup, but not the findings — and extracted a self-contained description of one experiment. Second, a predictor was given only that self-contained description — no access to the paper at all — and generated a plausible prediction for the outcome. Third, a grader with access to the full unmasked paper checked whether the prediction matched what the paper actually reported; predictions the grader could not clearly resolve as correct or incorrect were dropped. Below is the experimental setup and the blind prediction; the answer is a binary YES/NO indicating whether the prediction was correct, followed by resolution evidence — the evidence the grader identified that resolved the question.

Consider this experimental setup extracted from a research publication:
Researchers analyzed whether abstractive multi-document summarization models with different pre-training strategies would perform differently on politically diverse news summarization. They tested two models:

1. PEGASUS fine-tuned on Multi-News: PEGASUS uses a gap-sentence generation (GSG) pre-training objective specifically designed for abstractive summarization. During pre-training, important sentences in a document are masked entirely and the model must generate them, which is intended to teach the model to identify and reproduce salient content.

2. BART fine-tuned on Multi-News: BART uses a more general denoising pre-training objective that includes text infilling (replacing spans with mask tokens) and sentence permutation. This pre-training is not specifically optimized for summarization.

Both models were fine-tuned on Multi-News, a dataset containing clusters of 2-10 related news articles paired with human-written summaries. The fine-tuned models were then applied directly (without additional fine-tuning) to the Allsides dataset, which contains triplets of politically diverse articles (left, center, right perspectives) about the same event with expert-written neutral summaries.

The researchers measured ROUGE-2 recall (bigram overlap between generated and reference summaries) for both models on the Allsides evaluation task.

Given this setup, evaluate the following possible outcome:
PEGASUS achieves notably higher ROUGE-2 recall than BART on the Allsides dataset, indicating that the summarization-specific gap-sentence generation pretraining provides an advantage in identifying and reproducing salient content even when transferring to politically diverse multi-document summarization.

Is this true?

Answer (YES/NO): YES